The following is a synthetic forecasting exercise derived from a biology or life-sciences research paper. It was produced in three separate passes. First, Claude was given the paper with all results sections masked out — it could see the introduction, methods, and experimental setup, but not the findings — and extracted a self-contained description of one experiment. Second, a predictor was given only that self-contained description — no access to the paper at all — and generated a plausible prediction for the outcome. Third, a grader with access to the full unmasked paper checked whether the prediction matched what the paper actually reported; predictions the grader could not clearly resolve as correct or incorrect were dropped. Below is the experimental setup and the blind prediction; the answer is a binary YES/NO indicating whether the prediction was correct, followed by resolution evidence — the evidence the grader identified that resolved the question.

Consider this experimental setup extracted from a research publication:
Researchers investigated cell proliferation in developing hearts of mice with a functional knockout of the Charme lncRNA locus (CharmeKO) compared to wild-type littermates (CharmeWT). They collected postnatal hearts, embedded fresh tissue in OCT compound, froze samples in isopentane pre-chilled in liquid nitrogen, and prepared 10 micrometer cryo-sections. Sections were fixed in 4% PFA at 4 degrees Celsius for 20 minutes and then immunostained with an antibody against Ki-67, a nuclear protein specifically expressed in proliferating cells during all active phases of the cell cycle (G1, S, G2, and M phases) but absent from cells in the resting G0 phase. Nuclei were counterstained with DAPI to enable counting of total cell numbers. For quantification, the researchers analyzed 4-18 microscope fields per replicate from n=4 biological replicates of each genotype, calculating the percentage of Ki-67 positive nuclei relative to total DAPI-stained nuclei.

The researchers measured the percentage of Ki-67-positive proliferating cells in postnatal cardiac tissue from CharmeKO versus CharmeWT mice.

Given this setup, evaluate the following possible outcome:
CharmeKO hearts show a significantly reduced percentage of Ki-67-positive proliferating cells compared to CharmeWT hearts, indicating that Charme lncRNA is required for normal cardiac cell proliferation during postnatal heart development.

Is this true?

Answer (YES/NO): NO